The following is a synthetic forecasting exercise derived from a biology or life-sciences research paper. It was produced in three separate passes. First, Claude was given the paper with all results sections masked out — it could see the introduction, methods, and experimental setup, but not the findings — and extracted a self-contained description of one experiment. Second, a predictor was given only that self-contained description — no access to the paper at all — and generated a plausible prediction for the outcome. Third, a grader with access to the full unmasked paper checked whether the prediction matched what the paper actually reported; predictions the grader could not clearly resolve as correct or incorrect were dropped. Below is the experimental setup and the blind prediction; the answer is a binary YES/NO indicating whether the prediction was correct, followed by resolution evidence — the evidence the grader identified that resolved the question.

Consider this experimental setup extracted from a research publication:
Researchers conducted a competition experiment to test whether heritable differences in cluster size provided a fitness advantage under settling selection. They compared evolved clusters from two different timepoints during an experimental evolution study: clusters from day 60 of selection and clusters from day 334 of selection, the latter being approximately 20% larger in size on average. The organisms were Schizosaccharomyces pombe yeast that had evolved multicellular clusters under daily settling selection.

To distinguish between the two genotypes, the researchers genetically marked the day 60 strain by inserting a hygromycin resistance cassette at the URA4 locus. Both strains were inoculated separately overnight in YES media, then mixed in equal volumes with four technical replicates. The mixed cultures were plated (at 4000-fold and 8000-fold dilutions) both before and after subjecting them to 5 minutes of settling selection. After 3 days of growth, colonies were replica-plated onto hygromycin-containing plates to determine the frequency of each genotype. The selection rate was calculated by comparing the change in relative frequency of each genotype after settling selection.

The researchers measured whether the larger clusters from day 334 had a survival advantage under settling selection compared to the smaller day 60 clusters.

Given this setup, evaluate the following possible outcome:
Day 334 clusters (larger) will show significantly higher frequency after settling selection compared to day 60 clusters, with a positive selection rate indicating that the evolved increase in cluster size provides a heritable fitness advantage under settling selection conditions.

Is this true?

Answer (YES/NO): YES